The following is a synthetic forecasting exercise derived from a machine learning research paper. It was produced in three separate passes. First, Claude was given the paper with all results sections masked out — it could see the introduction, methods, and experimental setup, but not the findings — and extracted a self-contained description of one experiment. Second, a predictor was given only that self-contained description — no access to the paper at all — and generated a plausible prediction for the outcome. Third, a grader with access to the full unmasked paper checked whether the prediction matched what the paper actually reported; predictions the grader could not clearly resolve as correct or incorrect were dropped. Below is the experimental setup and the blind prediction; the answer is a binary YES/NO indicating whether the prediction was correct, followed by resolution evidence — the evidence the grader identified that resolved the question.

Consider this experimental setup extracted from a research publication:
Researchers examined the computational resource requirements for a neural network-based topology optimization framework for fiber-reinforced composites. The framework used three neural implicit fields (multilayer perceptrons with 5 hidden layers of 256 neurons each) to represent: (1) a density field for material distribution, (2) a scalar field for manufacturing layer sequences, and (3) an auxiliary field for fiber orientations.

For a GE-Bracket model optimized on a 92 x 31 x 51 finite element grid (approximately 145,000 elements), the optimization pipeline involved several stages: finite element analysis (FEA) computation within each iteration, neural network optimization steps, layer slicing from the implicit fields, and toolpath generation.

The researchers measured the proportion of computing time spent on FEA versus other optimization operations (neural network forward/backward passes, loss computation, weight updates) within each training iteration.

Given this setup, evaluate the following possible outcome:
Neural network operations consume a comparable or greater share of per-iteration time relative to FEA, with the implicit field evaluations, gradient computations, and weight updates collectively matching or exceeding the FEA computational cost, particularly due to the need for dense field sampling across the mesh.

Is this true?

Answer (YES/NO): NO